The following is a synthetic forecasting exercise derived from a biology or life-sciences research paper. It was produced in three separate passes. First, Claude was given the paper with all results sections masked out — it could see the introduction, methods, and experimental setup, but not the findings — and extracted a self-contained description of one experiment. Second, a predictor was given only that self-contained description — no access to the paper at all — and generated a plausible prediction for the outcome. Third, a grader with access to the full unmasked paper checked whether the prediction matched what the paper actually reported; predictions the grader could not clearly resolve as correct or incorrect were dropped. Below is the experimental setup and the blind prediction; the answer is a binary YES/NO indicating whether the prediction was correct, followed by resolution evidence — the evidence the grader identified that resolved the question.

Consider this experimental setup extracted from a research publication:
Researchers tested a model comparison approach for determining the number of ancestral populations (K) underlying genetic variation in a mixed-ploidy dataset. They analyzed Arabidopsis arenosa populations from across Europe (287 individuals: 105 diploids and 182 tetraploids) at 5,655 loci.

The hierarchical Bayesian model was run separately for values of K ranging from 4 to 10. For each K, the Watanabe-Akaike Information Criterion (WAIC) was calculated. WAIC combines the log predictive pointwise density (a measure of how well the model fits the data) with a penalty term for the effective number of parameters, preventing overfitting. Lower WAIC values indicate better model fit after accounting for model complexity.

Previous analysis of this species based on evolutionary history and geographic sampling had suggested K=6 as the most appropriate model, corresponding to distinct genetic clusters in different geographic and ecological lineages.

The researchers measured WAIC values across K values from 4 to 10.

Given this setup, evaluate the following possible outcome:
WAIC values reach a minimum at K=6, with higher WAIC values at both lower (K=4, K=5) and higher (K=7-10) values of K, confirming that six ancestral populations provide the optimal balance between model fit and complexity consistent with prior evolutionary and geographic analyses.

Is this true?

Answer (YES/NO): NO